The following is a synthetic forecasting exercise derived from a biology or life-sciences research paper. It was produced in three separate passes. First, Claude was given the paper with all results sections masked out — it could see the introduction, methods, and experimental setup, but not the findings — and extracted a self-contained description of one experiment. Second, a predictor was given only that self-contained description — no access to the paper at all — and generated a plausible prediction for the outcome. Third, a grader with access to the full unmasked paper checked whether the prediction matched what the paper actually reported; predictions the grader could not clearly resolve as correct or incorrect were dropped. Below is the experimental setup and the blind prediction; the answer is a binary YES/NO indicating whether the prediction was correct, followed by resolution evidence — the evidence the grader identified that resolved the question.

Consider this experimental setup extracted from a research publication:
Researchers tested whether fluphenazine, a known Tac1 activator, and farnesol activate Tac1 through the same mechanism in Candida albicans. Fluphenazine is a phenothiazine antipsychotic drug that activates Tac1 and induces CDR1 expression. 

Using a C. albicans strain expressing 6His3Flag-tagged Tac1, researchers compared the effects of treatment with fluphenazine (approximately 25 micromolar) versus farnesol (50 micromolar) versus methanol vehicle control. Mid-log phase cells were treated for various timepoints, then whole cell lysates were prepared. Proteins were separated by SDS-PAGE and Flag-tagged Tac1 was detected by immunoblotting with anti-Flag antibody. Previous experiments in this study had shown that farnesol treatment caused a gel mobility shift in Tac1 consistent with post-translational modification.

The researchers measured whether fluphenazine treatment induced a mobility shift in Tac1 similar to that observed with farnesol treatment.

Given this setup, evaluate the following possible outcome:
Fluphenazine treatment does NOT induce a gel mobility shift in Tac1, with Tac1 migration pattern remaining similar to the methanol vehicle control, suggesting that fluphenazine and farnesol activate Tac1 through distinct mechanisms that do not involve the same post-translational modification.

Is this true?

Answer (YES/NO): NO